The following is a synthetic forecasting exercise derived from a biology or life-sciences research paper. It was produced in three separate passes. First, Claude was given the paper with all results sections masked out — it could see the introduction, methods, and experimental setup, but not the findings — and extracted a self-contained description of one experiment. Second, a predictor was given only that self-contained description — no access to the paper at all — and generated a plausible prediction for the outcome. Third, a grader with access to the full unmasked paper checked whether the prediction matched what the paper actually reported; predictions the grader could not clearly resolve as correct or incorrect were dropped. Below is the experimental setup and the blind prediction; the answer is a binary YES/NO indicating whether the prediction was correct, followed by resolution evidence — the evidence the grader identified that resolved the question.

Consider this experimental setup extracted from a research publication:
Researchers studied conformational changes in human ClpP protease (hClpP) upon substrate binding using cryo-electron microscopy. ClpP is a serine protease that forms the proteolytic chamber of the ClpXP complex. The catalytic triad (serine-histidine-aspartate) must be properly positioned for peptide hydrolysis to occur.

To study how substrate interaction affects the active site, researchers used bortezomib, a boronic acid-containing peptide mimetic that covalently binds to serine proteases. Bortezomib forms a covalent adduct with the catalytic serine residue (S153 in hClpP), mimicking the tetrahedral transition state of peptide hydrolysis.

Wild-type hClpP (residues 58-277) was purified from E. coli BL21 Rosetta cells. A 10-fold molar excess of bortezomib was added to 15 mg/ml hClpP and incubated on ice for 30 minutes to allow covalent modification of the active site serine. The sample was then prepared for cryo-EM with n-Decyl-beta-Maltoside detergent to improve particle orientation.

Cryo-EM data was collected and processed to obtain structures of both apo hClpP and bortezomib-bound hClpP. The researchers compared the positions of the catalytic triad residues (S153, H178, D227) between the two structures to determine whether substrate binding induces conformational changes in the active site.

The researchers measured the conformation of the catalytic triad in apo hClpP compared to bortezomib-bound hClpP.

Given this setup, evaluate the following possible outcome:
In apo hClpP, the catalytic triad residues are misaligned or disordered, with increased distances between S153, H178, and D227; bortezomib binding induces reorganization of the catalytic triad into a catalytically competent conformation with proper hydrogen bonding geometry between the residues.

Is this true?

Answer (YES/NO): YES